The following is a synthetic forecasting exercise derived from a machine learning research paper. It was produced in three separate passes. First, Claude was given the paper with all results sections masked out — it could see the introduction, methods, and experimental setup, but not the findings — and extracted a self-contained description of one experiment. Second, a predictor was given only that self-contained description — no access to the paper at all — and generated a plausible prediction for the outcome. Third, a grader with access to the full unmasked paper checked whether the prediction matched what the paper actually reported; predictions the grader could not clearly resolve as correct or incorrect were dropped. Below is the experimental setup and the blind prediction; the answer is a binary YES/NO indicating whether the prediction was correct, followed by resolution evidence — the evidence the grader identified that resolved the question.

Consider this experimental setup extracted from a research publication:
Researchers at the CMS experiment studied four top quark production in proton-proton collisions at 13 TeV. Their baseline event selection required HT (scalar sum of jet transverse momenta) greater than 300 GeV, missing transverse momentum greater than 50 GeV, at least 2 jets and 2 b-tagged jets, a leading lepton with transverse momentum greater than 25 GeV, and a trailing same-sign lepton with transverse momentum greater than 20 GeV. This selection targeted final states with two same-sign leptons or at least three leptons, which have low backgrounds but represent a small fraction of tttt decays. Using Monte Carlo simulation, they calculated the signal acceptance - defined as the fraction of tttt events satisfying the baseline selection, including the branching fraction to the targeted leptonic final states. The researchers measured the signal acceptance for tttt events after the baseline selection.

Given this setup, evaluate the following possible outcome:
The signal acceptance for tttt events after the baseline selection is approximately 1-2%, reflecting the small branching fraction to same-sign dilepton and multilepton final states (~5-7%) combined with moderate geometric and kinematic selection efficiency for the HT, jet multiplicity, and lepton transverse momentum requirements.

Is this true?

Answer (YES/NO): YES